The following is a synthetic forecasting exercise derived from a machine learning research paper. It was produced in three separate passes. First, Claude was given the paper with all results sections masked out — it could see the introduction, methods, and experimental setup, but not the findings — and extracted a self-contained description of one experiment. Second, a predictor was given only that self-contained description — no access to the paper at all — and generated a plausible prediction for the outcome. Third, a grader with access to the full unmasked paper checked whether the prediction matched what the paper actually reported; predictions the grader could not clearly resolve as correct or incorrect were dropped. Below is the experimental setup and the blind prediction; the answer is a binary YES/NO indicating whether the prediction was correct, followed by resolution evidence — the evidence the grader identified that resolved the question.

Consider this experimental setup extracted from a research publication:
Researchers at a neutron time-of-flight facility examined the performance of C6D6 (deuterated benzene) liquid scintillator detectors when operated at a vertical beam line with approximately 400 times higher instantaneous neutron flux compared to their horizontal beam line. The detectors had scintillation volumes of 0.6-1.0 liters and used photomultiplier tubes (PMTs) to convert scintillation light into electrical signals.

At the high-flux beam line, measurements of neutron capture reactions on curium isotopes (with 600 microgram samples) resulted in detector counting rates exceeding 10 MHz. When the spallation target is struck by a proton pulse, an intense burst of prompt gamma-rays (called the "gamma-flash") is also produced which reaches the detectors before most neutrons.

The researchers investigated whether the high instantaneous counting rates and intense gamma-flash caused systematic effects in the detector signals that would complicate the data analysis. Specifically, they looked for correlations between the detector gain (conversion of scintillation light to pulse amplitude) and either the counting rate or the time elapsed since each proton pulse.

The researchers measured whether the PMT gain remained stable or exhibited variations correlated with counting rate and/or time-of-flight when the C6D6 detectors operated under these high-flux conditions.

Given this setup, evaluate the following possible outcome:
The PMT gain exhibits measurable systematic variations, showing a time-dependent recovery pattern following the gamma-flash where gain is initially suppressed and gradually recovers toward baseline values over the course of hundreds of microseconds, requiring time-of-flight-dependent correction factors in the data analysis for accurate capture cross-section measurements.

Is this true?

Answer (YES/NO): NO